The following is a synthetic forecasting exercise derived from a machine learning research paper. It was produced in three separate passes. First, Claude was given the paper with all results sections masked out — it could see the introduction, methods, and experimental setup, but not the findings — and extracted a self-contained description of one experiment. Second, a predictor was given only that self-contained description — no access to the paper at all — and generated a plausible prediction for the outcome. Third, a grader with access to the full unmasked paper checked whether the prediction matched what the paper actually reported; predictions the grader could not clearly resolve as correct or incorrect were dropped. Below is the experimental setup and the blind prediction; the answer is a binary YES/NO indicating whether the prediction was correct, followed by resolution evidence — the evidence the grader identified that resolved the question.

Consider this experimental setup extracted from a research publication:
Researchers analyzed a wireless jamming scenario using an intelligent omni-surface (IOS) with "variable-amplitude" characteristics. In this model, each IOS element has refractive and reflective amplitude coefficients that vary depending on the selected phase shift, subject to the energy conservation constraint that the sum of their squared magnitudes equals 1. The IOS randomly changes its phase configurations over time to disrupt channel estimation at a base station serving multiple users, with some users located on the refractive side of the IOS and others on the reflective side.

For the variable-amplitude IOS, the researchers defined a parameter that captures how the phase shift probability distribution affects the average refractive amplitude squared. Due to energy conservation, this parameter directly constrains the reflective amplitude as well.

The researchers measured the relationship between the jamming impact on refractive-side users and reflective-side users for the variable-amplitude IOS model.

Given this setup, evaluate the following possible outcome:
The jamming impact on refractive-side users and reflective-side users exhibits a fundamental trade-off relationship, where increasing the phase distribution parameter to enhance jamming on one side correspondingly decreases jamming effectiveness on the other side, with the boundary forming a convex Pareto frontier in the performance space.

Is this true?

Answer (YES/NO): NO